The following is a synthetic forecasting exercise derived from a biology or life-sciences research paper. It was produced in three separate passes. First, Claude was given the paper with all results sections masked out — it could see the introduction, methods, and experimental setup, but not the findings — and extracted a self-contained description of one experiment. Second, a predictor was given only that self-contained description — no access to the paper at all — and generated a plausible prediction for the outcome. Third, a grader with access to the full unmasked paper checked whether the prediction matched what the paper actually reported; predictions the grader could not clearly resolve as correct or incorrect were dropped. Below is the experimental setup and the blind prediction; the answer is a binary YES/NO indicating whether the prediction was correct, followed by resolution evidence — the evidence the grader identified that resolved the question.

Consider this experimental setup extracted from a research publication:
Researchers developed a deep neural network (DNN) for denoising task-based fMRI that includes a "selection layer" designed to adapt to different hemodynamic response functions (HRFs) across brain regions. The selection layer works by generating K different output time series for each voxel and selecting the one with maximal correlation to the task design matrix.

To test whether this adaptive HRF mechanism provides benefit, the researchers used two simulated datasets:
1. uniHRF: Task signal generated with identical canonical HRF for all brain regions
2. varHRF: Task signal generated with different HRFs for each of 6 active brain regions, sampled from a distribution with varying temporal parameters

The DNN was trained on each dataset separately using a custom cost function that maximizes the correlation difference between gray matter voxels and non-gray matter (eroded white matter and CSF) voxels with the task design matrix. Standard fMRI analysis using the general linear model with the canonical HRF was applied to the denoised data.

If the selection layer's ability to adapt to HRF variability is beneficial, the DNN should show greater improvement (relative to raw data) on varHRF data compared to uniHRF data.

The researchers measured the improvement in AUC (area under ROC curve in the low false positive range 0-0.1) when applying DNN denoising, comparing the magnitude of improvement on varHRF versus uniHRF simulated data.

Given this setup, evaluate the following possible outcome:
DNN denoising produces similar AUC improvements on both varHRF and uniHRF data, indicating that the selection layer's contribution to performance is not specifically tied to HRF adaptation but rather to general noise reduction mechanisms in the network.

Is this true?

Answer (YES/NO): NO